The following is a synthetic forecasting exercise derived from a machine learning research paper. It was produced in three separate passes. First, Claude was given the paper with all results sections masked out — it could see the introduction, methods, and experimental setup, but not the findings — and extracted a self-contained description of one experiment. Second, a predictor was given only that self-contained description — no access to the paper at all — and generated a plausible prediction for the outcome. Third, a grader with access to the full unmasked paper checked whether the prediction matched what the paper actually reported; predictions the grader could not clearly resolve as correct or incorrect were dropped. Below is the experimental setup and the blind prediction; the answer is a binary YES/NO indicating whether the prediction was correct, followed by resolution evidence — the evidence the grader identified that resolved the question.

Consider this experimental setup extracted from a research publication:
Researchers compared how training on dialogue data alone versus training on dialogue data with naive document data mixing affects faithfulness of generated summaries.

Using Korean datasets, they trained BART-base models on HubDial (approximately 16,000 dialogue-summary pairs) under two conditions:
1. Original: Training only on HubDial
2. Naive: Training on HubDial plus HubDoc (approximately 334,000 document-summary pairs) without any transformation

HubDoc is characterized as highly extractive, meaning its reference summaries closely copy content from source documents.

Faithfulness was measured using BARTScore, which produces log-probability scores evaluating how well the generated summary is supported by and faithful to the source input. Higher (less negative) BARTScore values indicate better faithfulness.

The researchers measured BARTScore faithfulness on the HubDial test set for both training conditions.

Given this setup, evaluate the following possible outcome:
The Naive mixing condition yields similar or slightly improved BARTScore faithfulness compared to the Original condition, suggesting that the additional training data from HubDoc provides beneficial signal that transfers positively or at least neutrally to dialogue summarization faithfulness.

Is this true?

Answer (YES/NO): YES